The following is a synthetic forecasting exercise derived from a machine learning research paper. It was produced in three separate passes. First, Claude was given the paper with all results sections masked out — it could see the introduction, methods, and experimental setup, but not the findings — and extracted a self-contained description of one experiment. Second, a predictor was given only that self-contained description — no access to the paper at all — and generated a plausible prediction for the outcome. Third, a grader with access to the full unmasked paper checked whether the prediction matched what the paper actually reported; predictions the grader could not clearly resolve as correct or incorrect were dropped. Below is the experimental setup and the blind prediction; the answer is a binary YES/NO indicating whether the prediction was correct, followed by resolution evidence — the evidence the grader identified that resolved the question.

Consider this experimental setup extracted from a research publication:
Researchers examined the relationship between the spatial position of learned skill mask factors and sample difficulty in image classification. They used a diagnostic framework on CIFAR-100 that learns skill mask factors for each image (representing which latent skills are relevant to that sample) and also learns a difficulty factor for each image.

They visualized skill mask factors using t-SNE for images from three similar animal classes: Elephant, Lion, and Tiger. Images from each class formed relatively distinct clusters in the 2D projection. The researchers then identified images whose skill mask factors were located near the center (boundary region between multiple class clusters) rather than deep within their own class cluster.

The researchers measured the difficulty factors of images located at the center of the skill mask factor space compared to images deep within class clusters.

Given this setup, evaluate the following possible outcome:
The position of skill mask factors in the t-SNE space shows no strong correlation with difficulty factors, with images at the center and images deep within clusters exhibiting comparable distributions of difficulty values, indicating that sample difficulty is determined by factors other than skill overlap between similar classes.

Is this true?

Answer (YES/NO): NO